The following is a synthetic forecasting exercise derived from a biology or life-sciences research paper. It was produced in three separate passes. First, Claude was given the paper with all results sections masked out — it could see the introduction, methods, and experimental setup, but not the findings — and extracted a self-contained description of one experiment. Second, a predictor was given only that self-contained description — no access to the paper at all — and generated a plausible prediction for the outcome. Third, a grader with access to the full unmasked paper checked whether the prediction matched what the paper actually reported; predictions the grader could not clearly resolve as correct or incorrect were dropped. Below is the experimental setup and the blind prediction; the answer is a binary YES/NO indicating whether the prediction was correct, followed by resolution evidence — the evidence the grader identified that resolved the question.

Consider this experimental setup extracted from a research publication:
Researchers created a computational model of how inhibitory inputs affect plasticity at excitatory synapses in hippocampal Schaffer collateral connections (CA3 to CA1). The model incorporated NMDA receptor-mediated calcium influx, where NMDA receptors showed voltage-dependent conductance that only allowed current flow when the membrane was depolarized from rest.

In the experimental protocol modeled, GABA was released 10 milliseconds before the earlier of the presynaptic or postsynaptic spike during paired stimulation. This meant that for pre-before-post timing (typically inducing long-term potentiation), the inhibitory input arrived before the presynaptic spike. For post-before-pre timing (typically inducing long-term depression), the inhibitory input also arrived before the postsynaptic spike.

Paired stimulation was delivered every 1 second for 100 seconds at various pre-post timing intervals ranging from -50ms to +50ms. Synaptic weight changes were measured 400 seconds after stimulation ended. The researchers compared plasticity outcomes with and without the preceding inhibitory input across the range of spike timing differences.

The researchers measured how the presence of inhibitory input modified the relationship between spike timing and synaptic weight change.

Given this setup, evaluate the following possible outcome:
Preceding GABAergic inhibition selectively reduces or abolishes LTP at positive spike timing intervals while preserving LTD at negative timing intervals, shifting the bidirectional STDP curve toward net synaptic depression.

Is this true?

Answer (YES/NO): NO